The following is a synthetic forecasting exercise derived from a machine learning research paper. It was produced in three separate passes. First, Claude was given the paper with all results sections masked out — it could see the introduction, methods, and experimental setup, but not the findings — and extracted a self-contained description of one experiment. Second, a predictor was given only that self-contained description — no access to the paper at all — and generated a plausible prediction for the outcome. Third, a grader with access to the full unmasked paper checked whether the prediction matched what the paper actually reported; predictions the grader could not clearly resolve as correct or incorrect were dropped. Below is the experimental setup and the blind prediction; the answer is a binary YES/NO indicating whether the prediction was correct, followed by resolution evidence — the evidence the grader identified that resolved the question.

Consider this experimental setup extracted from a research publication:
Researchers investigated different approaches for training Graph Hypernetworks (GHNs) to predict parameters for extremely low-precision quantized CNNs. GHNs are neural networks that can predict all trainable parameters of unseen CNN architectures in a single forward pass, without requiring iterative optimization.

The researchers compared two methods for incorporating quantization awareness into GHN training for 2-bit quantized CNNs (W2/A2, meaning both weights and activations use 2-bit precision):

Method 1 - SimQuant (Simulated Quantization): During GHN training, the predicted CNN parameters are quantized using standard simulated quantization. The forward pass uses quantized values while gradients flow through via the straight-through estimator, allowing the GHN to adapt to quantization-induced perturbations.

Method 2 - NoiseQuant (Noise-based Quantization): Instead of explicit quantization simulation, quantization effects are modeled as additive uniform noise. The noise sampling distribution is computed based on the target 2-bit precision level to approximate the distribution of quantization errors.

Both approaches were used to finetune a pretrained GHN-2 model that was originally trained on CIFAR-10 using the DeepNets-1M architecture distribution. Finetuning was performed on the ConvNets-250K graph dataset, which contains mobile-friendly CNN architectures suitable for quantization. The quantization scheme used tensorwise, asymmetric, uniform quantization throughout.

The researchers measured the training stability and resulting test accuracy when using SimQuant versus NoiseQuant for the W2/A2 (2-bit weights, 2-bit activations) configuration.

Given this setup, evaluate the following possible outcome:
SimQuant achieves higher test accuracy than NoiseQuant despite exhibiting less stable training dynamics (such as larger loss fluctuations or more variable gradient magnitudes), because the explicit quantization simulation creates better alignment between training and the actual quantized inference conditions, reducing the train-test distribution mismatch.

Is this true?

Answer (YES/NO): NO